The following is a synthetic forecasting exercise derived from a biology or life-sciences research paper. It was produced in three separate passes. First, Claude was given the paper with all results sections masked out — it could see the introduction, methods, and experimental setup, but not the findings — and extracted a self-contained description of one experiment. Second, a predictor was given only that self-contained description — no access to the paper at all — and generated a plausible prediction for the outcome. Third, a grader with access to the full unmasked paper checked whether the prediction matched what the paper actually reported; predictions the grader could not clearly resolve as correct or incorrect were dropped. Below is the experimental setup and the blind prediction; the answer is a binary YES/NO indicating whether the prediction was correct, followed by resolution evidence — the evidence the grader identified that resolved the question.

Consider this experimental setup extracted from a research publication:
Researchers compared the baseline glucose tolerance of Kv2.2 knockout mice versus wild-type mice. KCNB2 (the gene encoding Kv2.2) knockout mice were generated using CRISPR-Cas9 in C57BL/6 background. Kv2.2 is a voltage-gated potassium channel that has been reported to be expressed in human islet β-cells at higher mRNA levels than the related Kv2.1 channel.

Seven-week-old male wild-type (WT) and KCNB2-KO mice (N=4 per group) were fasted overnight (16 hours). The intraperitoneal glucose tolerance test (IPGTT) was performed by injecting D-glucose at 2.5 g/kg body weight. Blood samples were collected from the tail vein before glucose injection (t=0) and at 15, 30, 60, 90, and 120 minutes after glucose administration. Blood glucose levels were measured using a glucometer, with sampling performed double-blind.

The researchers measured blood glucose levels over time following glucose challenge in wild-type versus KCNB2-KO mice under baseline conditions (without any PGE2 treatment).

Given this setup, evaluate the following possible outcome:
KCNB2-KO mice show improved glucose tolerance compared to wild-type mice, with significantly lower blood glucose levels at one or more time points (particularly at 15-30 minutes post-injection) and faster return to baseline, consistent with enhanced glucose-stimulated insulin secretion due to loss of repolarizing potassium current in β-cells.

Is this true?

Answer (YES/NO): NO